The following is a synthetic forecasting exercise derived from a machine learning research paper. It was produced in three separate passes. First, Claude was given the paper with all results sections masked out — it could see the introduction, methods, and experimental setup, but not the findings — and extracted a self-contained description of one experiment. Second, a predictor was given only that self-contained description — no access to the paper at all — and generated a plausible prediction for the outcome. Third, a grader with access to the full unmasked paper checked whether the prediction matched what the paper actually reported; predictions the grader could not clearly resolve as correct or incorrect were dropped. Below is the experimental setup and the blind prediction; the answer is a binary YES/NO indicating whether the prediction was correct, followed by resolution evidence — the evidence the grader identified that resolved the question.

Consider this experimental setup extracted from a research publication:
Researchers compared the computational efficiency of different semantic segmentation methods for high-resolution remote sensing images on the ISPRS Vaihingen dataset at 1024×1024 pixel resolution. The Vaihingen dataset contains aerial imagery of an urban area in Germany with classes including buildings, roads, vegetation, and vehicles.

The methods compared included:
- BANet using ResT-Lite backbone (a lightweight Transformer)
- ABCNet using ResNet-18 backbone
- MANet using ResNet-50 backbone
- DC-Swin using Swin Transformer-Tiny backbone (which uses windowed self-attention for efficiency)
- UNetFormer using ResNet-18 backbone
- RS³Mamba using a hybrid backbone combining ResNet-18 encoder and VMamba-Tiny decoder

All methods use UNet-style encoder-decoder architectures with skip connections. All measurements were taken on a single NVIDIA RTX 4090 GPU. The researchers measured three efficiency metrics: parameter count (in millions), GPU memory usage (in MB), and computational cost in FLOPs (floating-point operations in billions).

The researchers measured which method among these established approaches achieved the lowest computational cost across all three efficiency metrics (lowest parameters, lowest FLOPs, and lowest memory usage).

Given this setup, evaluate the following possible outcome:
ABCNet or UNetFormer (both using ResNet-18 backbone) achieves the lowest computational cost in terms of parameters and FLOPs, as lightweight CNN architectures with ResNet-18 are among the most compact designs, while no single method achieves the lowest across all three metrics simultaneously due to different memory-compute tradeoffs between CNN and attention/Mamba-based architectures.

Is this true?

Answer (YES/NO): NO